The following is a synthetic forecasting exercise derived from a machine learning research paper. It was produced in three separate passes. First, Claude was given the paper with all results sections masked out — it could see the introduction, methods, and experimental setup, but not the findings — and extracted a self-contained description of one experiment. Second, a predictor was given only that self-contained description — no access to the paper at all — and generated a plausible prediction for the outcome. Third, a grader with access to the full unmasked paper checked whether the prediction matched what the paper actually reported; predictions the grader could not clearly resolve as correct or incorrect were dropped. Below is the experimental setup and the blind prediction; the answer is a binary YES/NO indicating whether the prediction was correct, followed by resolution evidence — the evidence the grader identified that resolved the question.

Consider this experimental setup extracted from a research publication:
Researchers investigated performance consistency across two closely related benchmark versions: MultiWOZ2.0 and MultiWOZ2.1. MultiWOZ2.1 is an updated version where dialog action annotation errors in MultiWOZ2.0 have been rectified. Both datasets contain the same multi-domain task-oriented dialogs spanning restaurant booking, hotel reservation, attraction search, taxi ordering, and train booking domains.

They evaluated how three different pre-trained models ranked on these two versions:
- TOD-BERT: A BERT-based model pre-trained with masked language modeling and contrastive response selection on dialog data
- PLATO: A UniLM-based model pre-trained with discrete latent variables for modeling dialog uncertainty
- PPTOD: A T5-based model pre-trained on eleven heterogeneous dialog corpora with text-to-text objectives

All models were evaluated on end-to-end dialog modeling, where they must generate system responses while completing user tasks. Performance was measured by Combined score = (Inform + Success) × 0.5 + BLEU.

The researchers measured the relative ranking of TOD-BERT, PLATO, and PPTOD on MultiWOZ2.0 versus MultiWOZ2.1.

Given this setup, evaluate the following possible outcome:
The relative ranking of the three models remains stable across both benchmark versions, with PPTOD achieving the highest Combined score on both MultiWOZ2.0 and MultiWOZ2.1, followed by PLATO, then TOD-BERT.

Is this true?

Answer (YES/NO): NO